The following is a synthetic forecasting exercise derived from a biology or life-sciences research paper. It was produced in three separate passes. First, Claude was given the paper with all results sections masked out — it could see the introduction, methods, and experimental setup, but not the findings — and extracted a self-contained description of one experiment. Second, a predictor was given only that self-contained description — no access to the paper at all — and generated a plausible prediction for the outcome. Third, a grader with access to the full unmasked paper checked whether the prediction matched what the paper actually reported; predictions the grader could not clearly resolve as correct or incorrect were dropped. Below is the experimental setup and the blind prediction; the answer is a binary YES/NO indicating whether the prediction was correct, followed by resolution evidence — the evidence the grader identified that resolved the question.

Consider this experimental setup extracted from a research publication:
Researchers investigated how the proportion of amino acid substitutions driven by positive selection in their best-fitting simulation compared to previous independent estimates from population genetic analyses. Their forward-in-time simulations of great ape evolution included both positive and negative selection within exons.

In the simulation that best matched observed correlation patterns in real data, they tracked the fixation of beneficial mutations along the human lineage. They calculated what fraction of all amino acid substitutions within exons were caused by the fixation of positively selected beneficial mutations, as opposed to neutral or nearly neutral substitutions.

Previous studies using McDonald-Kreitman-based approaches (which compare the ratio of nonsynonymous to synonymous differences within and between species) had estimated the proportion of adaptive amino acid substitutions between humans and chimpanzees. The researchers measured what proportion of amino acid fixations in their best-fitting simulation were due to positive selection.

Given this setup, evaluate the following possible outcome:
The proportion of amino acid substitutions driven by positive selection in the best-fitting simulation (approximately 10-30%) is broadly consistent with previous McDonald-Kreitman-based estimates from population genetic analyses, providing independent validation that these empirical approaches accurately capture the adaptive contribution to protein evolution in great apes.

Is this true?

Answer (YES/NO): YES